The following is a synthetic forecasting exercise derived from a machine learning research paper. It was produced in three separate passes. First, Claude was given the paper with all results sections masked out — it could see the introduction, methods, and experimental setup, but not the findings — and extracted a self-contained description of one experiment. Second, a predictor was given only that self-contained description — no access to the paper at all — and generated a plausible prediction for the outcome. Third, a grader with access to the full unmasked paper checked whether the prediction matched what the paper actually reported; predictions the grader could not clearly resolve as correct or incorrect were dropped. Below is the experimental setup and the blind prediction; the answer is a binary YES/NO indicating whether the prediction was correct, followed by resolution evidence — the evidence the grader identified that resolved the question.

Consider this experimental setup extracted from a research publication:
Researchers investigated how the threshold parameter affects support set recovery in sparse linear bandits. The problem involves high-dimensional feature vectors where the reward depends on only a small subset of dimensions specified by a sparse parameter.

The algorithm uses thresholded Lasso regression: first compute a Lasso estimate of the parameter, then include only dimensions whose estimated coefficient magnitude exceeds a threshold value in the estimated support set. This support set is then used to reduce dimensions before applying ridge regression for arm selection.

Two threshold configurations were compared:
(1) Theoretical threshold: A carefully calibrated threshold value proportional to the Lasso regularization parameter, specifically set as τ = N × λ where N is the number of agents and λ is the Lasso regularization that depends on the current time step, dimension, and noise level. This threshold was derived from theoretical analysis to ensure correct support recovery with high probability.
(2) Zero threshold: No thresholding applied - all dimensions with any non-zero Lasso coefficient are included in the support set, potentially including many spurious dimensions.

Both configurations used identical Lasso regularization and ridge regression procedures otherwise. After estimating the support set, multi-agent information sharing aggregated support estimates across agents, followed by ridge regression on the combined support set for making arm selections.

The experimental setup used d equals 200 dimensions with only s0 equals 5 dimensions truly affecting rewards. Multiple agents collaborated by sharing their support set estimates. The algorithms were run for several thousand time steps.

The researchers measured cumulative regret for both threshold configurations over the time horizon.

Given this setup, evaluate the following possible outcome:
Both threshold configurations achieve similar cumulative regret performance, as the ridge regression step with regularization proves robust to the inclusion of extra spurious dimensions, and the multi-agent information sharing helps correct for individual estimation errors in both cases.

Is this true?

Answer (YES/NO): YES